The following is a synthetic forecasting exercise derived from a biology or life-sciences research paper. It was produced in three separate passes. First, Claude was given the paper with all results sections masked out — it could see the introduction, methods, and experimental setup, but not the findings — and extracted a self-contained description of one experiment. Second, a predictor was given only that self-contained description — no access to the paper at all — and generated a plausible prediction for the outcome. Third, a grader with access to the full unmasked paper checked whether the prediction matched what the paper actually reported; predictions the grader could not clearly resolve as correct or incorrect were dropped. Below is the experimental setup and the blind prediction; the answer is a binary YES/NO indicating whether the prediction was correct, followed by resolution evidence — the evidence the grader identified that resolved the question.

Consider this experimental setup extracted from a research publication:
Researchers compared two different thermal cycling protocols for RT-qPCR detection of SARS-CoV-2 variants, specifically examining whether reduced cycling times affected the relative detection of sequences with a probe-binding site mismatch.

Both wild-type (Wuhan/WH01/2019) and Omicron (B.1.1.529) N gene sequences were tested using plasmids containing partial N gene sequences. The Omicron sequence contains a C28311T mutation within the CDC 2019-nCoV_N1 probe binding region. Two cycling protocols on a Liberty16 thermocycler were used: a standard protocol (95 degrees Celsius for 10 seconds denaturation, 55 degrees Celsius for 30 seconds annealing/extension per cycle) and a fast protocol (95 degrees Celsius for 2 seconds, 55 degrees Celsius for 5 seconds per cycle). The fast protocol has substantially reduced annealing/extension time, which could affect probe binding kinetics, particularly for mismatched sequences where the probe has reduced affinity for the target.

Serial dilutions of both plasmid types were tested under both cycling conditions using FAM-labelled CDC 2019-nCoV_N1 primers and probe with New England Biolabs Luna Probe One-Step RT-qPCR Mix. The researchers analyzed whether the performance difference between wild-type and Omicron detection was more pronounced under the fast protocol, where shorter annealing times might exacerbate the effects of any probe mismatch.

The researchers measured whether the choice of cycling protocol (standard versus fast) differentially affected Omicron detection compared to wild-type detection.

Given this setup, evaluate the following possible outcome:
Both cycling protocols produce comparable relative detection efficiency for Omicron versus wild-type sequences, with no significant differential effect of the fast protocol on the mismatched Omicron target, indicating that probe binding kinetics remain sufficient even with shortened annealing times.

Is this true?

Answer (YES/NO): YES